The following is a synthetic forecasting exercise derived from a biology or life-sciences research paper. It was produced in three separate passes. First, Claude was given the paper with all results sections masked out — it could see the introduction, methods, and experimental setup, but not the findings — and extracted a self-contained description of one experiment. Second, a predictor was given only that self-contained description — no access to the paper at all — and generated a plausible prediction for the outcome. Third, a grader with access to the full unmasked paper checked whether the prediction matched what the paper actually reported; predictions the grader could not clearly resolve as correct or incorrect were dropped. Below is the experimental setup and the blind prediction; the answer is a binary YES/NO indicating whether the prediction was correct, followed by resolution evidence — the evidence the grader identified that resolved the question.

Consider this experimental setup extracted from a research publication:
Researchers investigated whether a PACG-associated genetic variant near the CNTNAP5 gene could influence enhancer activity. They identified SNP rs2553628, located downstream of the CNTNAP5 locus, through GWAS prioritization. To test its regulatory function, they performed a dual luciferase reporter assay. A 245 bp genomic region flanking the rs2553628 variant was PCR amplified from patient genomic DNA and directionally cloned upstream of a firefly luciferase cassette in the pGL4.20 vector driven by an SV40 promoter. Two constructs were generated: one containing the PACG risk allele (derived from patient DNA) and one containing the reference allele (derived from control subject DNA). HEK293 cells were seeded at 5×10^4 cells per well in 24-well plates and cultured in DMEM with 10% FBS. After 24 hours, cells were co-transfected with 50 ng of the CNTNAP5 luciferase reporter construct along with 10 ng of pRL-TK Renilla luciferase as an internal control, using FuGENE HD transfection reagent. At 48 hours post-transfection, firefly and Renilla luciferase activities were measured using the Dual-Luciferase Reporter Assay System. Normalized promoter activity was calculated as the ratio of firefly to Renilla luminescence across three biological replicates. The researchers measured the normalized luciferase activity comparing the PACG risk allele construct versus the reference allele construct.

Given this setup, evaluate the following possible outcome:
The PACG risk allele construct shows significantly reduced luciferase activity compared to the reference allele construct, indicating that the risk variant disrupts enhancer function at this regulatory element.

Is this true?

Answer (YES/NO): NO